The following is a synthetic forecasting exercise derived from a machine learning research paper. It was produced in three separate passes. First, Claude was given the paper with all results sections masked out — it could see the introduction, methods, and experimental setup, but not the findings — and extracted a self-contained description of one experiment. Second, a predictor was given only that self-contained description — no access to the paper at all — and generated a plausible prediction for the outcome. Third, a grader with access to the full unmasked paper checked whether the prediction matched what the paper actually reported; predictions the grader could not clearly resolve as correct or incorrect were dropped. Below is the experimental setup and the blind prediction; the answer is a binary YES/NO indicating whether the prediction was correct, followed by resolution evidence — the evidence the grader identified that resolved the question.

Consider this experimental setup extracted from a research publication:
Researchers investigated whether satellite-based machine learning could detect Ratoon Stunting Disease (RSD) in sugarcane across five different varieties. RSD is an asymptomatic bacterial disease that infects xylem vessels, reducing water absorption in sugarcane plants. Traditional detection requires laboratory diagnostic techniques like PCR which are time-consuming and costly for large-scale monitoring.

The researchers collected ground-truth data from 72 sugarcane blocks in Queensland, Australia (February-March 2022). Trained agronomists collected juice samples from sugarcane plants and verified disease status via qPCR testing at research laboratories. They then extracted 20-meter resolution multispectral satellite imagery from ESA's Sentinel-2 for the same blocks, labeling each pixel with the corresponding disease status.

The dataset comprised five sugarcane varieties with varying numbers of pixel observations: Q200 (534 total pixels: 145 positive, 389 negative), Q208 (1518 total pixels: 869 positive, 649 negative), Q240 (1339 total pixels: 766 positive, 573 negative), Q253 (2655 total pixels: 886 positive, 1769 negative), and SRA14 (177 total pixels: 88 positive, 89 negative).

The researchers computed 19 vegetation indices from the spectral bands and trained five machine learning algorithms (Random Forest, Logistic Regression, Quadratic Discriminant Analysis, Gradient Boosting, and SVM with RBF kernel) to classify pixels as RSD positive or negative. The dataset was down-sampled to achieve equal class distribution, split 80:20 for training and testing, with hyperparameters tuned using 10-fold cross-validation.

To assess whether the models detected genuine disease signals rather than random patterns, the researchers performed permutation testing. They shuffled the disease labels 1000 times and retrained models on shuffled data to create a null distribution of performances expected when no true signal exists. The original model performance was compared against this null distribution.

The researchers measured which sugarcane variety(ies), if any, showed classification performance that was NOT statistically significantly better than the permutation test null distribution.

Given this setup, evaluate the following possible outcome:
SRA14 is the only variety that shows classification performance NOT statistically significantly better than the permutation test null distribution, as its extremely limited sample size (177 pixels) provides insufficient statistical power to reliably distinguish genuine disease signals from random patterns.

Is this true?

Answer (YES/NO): YES